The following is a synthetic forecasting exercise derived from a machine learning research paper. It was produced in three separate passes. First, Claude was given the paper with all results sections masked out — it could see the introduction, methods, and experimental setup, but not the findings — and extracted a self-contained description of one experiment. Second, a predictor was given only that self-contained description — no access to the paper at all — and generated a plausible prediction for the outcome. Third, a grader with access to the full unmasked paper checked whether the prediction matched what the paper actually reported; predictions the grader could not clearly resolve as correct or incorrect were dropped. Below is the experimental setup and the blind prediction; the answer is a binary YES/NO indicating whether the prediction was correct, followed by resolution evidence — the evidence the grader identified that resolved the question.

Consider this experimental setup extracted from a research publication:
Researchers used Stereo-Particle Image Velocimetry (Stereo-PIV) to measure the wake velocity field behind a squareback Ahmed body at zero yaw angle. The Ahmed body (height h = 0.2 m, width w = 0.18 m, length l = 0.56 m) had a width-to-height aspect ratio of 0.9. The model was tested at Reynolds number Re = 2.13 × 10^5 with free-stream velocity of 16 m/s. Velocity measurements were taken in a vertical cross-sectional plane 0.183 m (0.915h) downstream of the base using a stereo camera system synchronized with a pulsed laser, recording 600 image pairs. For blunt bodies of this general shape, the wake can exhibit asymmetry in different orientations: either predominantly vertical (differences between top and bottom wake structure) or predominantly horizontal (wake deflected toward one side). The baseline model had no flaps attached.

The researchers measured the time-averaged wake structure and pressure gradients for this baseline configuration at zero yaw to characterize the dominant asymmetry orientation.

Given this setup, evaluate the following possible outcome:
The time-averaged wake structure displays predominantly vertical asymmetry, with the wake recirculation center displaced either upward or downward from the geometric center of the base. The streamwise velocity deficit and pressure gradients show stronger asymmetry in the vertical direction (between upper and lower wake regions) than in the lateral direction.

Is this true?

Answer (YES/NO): YES